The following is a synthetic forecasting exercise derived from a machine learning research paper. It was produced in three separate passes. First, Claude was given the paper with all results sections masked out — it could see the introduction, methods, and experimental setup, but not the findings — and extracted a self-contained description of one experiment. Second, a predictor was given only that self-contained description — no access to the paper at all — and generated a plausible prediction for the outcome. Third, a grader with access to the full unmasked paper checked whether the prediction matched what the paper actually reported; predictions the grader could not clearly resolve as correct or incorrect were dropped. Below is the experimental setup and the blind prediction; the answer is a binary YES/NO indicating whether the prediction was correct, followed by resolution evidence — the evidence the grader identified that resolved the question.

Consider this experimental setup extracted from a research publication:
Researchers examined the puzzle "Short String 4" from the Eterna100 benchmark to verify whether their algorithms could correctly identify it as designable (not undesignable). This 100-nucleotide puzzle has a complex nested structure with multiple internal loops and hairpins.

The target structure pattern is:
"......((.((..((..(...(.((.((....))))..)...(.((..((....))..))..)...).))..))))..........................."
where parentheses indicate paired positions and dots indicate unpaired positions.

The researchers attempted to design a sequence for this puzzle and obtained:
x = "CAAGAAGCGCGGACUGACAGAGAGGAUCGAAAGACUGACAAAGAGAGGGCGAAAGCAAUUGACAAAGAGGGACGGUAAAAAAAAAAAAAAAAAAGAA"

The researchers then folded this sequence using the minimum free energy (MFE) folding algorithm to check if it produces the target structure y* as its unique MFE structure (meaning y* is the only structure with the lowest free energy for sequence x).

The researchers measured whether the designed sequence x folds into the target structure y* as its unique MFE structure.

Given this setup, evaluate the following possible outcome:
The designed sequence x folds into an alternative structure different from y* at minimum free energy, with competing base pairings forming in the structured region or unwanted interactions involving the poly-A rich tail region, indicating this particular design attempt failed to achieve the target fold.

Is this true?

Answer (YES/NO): NO